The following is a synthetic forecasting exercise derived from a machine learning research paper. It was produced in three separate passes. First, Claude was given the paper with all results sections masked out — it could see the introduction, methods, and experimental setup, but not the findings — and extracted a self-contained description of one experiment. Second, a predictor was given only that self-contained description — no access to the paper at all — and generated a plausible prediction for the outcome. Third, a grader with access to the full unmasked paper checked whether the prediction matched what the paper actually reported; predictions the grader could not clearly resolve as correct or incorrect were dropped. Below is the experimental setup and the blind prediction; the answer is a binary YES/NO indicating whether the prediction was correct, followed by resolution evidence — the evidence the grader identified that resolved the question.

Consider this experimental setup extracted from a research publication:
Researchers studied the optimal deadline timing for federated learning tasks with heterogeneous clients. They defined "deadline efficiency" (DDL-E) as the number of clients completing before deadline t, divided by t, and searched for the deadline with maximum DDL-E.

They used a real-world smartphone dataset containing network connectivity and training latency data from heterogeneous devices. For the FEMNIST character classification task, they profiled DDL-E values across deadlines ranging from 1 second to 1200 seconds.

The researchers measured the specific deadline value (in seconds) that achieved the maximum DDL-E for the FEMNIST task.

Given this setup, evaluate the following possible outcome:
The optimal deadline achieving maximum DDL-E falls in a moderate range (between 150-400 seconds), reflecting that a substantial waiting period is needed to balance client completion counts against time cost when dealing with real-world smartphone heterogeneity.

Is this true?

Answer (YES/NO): YES